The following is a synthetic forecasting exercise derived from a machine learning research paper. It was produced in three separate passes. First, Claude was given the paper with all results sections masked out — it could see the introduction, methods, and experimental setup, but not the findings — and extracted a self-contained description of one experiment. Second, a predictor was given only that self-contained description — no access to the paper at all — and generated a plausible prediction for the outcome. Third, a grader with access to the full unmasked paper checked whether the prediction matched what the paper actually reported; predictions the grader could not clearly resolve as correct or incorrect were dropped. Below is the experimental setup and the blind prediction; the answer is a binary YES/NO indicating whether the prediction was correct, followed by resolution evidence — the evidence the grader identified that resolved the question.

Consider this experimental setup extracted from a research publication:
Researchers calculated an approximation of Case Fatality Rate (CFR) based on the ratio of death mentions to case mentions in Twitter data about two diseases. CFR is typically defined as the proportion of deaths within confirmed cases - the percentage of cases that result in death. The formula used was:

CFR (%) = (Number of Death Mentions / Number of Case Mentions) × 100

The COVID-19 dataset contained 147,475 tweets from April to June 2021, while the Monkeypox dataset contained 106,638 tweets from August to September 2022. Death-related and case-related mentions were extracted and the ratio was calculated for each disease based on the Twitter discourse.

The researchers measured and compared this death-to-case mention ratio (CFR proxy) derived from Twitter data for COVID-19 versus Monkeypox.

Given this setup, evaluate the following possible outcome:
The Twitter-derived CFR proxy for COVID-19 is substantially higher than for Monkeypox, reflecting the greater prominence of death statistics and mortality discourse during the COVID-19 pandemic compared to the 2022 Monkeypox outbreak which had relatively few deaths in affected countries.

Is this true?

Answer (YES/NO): YES